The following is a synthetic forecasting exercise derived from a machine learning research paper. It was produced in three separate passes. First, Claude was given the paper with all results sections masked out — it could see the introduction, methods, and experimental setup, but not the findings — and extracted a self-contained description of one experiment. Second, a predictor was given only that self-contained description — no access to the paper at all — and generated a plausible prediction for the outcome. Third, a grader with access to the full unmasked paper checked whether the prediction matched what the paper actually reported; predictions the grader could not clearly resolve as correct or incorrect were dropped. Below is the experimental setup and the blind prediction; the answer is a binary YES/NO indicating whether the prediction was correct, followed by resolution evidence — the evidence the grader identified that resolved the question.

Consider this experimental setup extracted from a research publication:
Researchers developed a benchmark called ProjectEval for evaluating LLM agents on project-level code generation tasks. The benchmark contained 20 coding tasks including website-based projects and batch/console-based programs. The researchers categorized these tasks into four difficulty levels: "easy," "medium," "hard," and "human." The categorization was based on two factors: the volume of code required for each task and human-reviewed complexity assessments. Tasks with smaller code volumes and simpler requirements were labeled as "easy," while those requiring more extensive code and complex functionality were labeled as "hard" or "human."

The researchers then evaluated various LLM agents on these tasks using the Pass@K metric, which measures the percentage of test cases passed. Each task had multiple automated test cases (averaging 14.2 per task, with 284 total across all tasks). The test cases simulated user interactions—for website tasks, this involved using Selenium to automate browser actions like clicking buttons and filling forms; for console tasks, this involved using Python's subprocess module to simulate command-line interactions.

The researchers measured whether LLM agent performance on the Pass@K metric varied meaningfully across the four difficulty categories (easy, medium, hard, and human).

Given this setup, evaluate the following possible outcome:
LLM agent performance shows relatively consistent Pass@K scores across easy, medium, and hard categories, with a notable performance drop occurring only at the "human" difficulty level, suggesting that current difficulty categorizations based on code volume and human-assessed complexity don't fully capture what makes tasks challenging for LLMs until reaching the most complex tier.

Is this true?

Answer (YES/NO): NO